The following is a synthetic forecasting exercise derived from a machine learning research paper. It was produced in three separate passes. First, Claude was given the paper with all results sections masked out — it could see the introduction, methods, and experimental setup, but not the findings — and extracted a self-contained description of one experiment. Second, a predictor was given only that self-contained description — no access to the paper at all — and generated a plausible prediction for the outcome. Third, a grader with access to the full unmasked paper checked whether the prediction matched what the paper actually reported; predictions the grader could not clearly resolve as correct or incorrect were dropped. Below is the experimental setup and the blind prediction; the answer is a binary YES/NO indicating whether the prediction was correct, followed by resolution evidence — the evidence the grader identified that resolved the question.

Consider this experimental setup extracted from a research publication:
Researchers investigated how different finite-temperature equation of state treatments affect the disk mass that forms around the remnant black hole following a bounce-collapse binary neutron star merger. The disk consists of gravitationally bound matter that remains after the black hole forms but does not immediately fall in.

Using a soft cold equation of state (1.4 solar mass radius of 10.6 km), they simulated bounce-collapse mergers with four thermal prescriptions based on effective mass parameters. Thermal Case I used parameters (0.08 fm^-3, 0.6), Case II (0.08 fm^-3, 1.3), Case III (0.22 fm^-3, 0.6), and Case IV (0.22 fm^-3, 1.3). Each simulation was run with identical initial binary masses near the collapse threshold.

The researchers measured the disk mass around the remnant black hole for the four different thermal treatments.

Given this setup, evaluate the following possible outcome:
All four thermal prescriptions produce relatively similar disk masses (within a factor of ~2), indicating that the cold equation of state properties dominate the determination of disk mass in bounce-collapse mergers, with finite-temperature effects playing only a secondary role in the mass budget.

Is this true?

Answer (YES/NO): YES